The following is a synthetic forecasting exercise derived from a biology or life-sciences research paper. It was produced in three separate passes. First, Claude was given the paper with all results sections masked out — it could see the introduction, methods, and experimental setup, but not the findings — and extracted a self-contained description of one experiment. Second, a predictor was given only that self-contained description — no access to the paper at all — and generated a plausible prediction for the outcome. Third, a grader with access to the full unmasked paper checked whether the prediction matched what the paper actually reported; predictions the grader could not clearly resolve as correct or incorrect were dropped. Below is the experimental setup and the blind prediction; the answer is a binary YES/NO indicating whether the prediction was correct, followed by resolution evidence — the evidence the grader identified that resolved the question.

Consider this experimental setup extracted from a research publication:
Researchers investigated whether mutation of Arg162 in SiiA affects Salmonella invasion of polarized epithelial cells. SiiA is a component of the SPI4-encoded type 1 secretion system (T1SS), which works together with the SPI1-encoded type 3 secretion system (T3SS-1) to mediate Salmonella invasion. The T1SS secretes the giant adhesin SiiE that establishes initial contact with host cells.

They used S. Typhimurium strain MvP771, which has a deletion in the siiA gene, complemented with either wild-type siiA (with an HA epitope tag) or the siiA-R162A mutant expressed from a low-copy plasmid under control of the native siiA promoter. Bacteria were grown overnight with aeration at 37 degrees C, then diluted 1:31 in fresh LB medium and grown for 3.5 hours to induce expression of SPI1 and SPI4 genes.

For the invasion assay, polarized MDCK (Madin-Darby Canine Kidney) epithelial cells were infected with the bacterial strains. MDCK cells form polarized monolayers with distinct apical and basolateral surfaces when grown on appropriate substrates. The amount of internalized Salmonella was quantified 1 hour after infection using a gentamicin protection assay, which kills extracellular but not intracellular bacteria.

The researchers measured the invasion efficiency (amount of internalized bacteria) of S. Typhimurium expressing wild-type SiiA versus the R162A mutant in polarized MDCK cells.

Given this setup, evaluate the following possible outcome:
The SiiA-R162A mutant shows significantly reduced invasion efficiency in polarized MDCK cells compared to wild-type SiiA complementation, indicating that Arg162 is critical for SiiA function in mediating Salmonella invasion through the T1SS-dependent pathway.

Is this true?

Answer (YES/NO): YES